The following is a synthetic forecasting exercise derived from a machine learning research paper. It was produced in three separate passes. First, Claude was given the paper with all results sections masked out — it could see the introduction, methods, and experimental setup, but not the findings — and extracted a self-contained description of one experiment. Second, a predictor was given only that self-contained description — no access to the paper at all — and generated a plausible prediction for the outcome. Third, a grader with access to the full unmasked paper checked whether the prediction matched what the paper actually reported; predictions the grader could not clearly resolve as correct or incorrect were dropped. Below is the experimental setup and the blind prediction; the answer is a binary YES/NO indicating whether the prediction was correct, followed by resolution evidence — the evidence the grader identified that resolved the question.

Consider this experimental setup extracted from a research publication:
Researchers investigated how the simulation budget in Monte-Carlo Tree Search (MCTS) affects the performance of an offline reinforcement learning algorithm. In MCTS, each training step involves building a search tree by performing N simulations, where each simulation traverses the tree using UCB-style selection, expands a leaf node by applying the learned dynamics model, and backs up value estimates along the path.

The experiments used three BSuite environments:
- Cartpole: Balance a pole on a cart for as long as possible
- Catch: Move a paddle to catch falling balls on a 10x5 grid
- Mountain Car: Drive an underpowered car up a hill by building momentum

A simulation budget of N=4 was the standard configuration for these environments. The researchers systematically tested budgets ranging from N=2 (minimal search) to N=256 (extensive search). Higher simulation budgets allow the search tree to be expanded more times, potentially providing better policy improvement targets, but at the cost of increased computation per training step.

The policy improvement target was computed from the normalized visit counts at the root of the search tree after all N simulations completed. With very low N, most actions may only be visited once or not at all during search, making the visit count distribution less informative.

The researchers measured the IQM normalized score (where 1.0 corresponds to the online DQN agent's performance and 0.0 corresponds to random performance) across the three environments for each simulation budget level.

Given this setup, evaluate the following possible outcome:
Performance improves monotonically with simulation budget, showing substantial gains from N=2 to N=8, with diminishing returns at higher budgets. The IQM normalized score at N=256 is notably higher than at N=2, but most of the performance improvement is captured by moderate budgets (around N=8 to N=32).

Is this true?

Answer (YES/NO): NO